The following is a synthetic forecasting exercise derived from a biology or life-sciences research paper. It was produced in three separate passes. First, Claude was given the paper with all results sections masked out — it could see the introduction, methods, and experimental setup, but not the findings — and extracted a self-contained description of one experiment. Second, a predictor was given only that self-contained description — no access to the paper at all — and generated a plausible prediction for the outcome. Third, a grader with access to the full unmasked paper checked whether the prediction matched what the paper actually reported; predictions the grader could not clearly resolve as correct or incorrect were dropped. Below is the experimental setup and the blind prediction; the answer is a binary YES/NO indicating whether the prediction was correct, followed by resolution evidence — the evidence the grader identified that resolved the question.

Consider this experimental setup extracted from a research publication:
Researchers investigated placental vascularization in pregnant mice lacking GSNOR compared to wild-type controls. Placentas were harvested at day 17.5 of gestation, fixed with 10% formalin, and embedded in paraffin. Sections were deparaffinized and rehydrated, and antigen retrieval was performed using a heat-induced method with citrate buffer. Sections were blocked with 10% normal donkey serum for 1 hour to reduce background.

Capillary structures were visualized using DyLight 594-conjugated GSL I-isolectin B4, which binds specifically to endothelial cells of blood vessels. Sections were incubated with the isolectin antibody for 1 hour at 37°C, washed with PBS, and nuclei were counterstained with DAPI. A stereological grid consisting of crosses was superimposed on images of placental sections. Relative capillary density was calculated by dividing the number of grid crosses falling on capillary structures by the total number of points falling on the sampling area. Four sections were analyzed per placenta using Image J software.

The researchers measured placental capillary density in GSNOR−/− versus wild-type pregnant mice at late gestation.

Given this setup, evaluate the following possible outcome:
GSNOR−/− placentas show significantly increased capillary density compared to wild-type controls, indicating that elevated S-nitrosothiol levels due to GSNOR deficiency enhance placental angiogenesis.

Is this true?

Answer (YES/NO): NO